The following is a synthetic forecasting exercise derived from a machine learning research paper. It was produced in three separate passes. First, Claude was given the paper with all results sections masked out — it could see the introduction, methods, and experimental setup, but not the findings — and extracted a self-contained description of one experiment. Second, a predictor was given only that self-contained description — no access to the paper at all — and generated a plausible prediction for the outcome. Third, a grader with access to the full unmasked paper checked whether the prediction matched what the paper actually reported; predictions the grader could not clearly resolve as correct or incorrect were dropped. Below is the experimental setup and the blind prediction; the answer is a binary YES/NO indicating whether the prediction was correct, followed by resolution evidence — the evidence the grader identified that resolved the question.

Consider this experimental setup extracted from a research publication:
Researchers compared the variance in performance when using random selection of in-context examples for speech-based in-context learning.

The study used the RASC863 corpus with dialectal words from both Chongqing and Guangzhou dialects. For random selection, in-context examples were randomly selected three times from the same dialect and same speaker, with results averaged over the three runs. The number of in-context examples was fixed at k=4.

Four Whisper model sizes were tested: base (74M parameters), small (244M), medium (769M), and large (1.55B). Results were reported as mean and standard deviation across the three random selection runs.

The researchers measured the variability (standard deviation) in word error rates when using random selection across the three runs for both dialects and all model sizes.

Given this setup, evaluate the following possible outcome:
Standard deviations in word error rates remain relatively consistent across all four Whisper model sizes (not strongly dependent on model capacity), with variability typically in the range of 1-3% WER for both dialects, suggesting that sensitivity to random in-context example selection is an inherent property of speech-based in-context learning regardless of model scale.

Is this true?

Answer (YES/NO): NO